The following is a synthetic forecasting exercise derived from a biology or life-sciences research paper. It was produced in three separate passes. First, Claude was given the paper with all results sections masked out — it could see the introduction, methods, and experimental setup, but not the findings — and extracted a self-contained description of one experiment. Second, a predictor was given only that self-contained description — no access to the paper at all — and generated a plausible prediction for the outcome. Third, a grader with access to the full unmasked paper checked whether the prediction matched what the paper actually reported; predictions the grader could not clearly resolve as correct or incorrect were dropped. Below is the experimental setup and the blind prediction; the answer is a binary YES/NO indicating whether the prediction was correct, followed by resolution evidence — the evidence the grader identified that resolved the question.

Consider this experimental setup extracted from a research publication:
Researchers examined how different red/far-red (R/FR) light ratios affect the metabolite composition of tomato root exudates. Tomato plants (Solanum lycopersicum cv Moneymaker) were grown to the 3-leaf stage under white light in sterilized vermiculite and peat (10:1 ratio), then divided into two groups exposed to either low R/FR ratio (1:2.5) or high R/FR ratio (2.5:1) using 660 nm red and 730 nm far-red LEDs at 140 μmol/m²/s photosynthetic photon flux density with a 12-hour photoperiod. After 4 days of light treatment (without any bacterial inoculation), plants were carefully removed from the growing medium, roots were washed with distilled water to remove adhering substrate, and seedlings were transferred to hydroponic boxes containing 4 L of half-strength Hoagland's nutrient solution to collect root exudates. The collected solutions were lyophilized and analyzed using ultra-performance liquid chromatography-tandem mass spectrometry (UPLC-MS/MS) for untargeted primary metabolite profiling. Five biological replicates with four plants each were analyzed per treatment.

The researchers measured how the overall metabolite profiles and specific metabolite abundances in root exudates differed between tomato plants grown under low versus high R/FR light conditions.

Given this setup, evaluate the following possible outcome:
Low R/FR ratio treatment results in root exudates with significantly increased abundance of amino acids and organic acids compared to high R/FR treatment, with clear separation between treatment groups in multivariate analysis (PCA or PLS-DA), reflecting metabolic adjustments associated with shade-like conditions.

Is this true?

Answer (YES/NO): NO